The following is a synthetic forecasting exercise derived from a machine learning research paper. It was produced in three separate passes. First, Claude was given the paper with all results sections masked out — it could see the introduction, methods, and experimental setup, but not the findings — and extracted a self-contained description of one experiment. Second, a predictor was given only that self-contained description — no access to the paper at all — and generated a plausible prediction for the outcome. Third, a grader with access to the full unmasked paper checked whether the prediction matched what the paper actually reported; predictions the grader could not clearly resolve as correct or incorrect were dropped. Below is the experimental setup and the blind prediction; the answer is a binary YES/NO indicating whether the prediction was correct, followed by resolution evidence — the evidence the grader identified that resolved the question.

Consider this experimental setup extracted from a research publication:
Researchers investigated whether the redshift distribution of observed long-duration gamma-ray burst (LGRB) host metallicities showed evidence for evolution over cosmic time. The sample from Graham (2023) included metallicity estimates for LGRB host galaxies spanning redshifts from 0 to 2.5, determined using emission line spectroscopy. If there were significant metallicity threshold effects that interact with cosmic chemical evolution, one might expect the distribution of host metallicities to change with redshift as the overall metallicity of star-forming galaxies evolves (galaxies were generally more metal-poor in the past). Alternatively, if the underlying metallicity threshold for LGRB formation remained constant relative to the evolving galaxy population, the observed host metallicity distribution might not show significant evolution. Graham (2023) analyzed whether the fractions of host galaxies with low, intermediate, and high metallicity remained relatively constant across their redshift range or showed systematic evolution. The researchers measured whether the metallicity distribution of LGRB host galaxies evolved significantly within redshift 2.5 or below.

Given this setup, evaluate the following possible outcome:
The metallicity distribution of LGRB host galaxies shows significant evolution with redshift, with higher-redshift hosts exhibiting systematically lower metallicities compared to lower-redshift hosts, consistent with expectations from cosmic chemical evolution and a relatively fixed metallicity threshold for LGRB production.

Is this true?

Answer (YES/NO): NO